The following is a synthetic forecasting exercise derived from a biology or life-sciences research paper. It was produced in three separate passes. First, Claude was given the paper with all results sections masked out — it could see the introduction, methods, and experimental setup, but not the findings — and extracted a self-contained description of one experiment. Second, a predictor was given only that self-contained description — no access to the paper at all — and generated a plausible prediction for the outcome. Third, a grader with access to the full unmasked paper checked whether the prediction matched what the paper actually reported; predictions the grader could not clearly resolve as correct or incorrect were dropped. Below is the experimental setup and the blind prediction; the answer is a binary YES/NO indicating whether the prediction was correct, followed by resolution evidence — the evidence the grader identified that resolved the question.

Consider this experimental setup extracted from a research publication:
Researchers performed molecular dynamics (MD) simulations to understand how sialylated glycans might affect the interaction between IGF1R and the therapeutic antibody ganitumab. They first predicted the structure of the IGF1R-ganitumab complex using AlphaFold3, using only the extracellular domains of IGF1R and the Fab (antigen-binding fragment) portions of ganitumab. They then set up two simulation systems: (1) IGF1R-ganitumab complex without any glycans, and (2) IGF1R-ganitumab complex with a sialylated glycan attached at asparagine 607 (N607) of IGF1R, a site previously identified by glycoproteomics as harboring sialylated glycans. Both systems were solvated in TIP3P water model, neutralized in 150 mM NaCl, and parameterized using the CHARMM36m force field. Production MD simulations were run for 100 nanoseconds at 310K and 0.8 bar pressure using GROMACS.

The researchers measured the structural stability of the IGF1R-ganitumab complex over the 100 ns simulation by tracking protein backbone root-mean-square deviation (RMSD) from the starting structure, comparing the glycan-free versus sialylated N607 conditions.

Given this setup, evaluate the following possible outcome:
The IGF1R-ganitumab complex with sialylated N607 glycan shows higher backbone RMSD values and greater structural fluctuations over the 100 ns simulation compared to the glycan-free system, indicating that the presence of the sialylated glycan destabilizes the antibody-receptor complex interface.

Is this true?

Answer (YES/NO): YES